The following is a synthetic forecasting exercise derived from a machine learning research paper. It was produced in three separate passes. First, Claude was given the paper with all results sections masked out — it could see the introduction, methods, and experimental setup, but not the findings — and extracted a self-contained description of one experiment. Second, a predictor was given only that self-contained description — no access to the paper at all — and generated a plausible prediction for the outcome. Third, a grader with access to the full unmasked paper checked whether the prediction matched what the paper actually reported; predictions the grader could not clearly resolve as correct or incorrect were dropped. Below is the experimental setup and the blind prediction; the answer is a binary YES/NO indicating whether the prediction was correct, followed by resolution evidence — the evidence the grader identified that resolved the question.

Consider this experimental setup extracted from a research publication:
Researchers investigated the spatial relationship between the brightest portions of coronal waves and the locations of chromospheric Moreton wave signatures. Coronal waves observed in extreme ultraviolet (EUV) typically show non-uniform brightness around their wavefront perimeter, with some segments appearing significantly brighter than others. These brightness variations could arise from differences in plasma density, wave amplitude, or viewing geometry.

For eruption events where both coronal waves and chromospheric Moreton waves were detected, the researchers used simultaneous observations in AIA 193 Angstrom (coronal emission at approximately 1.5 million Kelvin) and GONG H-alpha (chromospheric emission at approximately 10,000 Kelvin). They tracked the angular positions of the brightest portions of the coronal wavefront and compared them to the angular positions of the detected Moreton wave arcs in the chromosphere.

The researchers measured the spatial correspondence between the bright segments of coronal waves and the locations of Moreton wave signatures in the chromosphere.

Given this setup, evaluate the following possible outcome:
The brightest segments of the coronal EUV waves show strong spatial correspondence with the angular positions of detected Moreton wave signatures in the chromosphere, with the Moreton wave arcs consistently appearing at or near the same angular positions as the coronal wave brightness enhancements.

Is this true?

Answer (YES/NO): YES